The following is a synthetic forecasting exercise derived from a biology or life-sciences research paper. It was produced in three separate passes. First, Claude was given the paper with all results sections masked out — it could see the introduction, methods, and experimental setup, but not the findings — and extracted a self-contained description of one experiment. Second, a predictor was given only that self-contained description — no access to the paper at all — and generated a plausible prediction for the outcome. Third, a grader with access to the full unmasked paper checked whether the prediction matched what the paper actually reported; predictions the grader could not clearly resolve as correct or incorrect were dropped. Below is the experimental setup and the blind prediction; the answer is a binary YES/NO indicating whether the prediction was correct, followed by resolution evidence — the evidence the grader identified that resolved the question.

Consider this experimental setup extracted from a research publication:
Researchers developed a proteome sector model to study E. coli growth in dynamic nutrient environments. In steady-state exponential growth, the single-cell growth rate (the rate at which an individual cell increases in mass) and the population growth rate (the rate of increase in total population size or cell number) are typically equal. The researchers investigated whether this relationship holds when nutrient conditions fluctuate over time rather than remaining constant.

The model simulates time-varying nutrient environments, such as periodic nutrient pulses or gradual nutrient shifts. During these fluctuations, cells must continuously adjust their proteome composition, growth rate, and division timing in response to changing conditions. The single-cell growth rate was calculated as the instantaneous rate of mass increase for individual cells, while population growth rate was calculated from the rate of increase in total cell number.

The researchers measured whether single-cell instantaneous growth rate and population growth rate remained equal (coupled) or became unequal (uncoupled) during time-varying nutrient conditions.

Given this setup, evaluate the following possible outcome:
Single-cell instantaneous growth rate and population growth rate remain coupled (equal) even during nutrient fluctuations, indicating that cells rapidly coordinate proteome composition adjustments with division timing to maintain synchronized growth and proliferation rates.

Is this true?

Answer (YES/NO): NO